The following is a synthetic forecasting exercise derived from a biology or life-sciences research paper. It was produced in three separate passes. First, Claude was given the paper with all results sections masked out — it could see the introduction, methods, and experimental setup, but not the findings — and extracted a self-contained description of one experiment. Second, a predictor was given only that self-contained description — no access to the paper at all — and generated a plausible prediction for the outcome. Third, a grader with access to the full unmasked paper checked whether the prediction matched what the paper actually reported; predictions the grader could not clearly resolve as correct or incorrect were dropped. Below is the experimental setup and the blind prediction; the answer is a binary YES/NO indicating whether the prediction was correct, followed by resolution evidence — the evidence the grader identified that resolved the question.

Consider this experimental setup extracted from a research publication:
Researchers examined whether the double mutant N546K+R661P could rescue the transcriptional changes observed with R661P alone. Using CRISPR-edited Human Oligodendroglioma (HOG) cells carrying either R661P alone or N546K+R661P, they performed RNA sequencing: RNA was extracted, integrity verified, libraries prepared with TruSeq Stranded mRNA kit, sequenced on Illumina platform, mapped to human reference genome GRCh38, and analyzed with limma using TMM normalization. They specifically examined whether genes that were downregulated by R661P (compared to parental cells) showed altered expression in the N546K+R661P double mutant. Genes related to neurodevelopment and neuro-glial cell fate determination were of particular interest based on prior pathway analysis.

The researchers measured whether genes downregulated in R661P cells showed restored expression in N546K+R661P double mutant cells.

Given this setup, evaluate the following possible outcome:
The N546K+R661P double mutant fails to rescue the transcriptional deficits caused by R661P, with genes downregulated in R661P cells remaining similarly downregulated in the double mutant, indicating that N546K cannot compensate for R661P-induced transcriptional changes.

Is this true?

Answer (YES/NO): NO